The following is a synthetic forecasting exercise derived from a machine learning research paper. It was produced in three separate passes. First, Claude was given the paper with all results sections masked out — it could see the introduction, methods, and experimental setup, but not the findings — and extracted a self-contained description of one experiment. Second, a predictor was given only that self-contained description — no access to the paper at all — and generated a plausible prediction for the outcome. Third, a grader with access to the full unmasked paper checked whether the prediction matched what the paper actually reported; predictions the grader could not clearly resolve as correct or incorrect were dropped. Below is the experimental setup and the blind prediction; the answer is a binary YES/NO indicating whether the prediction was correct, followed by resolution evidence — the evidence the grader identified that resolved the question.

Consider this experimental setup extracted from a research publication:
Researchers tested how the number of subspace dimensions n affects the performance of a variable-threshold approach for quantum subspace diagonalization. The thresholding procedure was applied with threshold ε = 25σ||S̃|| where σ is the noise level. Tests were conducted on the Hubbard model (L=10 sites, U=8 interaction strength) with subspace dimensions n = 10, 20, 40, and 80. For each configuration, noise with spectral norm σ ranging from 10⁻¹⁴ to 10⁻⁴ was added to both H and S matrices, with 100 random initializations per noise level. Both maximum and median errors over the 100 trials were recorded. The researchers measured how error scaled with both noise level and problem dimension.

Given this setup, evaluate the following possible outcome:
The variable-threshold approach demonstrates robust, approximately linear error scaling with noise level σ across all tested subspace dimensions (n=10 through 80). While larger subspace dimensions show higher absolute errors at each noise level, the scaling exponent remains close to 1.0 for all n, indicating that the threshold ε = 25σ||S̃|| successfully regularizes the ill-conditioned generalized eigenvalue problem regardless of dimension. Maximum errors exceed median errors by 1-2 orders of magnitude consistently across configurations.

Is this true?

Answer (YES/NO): NO